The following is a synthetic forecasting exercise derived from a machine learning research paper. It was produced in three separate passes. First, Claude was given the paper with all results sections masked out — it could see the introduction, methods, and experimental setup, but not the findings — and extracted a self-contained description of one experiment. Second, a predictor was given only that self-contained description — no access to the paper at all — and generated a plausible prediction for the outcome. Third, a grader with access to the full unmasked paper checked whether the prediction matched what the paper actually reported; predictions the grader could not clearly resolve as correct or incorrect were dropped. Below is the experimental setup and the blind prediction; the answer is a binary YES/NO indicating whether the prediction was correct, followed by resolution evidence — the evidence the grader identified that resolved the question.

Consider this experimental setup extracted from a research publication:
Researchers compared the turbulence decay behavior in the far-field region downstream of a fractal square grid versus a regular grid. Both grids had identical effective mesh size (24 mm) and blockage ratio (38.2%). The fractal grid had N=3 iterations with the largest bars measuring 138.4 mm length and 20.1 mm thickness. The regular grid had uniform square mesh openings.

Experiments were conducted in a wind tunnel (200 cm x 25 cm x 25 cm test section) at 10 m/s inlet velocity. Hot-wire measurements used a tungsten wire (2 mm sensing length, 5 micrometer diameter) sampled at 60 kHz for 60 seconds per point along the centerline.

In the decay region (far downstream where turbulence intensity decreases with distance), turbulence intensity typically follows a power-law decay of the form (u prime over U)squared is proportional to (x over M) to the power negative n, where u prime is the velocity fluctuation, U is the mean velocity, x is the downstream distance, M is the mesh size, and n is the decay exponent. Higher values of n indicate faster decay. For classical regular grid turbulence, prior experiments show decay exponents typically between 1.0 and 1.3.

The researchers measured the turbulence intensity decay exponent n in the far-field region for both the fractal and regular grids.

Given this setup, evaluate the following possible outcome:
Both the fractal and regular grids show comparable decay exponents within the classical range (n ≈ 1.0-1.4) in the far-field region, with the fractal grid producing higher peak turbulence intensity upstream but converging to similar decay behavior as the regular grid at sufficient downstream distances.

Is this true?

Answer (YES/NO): NO